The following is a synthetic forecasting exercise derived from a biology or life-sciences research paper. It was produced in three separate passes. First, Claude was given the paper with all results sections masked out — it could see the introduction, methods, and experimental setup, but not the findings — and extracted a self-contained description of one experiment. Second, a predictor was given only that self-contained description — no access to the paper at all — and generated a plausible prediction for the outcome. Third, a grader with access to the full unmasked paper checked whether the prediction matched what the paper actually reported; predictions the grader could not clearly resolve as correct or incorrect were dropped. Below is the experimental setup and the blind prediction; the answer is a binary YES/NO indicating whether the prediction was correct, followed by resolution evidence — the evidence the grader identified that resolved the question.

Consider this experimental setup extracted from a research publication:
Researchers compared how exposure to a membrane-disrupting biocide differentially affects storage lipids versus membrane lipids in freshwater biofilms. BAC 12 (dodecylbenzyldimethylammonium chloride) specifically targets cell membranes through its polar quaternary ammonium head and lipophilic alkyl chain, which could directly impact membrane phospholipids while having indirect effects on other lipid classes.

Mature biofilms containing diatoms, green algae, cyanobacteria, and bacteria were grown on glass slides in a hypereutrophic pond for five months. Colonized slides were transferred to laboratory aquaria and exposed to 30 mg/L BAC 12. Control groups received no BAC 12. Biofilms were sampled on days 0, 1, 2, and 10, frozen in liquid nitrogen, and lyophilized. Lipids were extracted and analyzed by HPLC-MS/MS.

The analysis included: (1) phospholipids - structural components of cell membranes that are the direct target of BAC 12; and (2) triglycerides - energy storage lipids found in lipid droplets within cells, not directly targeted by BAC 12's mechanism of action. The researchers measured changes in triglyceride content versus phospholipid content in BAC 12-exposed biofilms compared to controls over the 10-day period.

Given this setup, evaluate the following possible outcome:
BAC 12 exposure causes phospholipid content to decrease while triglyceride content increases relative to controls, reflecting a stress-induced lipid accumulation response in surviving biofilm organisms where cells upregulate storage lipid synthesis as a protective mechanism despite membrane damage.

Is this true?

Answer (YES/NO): NO